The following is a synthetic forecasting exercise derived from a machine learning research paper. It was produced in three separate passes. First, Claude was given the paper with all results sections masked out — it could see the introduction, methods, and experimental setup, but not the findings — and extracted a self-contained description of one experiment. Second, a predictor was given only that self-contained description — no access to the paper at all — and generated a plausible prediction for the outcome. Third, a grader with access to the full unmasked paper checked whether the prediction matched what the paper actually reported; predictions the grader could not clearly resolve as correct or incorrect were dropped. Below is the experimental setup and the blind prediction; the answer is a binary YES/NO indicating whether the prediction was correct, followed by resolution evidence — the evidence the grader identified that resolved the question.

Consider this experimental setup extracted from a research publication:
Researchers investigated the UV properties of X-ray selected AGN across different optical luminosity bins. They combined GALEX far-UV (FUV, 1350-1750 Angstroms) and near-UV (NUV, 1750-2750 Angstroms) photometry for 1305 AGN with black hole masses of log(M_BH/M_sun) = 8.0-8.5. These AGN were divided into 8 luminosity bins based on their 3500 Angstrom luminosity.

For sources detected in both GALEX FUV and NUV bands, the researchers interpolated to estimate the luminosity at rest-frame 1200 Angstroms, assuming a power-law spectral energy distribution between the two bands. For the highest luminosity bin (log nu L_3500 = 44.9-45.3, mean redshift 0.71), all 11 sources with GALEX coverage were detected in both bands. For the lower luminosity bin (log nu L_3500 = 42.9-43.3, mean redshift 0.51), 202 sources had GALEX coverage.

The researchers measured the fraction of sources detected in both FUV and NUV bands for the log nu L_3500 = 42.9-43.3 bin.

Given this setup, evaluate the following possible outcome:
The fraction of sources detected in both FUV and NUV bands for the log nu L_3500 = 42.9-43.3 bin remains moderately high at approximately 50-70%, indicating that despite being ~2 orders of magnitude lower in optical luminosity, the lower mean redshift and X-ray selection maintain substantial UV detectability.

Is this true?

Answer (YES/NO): NO